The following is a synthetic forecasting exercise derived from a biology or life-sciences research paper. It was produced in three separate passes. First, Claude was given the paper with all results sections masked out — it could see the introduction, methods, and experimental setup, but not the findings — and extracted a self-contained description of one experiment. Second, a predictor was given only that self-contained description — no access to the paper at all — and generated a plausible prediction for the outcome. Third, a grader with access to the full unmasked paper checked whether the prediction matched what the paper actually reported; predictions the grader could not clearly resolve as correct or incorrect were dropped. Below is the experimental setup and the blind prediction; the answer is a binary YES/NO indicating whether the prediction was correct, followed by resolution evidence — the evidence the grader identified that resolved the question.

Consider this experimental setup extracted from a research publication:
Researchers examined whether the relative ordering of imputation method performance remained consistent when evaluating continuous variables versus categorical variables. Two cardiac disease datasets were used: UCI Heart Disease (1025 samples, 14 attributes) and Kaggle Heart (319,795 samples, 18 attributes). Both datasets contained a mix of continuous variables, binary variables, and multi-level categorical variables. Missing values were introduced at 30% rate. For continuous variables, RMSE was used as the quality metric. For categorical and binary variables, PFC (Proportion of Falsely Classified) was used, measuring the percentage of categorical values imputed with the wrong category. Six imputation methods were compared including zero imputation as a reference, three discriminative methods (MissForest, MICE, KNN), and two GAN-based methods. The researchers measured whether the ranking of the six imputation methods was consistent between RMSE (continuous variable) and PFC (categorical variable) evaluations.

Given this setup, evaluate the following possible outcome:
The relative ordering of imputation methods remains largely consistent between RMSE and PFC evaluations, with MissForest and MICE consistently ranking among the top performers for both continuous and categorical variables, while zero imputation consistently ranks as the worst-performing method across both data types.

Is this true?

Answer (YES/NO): NO